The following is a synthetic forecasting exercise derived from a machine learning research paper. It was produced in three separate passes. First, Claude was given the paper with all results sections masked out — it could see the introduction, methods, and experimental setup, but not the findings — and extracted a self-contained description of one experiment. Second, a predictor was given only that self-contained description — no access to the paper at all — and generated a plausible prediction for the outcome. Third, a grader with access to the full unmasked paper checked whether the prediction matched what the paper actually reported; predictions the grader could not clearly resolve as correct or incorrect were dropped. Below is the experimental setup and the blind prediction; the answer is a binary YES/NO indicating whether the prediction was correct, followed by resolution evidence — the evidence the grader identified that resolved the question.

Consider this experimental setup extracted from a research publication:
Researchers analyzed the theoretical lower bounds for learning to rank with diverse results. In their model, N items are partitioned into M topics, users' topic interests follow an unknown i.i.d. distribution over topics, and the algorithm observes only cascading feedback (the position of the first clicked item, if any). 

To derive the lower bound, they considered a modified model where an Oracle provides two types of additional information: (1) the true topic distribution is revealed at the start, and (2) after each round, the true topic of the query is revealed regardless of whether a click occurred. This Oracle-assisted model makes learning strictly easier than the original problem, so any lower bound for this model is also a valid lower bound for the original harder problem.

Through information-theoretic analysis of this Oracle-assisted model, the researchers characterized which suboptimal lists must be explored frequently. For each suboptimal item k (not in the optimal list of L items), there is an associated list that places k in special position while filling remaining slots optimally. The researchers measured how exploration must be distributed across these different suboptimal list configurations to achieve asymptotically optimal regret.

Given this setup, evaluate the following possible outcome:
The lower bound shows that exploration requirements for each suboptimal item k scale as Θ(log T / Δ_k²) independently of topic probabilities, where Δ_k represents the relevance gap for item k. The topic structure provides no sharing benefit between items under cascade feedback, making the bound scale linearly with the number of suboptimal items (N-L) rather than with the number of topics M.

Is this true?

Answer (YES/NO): NO